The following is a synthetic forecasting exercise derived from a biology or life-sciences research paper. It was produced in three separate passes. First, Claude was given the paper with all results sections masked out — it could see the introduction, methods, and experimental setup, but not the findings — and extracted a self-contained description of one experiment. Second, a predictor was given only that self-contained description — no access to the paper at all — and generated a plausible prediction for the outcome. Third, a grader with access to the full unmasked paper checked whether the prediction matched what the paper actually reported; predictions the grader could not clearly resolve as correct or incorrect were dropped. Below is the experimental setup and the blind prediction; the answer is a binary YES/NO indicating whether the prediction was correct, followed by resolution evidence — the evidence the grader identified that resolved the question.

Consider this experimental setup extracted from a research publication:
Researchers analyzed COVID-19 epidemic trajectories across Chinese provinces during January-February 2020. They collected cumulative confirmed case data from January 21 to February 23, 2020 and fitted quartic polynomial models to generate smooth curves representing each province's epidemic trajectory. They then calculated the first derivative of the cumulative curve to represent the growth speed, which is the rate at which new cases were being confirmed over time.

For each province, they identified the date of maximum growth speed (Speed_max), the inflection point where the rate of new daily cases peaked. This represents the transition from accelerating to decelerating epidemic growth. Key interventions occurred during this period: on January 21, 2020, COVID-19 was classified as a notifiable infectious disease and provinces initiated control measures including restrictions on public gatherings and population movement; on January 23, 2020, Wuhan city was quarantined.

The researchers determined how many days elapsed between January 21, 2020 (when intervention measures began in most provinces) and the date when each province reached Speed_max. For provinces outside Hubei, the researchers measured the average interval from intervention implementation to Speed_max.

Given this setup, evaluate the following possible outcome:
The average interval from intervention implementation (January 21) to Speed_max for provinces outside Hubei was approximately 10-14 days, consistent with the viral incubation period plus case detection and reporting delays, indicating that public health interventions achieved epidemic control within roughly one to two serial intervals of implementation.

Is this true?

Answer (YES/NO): YES